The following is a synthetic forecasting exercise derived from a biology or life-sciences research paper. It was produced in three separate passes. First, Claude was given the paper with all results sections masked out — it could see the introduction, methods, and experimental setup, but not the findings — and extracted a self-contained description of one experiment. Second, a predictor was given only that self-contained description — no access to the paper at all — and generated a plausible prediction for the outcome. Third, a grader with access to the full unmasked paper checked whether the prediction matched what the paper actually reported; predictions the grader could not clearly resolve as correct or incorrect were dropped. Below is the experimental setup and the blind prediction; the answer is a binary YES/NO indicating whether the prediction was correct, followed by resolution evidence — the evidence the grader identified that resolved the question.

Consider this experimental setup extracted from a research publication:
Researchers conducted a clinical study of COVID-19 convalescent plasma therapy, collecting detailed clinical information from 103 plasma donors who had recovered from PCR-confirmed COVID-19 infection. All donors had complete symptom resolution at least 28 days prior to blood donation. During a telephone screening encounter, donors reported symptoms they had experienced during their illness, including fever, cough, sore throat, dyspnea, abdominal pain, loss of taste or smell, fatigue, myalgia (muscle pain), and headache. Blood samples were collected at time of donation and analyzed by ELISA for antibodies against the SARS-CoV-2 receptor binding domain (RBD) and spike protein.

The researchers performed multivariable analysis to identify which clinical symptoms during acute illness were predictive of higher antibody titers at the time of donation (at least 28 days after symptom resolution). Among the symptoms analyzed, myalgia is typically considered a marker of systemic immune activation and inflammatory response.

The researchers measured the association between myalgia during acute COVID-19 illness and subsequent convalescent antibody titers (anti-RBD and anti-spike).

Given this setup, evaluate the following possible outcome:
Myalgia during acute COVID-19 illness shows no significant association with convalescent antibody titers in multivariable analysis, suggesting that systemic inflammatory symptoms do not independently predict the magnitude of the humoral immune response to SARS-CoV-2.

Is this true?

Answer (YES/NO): NO